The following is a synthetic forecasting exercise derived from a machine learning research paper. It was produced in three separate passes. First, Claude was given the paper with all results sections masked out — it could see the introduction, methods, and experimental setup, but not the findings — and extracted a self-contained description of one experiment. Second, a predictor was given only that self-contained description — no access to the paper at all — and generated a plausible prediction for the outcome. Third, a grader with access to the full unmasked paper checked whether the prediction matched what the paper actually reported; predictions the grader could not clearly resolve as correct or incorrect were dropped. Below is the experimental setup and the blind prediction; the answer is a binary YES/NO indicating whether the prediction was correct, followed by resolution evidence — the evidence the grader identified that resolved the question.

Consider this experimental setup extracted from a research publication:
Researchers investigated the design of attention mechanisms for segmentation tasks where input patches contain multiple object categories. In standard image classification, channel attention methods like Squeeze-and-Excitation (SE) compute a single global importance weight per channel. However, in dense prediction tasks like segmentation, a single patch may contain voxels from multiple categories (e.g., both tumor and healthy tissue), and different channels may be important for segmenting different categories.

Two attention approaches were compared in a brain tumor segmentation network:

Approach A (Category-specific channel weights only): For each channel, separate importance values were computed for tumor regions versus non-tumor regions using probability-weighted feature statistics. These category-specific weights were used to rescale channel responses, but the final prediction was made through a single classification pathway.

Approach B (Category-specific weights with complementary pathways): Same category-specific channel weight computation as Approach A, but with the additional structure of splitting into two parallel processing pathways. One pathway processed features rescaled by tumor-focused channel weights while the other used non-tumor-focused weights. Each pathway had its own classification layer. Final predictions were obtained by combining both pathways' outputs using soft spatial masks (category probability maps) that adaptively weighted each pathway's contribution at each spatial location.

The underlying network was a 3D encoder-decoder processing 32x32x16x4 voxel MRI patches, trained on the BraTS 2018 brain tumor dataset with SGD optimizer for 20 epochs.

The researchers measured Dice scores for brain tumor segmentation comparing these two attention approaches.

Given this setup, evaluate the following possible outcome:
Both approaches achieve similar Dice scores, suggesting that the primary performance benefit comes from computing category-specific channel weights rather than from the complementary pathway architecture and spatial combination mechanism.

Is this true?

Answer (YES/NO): NO